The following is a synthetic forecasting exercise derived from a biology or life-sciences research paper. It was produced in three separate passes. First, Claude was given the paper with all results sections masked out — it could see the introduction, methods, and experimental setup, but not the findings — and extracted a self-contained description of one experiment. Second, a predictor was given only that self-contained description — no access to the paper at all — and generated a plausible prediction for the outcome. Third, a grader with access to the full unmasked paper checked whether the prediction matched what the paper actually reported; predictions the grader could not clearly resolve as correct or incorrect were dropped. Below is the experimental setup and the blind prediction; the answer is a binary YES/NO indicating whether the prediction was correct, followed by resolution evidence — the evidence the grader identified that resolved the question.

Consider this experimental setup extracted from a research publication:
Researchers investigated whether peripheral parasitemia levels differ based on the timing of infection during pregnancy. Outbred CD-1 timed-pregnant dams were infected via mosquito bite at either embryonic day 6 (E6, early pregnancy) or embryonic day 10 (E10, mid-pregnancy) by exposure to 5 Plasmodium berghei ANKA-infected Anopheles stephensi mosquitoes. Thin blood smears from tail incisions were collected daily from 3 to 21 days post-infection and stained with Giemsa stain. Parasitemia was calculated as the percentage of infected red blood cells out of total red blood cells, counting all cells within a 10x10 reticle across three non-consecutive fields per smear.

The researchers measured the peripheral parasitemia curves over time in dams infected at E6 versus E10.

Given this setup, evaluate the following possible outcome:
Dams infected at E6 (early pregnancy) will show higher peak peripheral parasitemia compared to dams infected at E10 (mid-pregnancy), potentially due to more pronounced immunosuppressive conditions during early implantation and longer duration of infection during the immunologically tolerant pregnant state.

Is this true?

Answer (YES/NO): NO